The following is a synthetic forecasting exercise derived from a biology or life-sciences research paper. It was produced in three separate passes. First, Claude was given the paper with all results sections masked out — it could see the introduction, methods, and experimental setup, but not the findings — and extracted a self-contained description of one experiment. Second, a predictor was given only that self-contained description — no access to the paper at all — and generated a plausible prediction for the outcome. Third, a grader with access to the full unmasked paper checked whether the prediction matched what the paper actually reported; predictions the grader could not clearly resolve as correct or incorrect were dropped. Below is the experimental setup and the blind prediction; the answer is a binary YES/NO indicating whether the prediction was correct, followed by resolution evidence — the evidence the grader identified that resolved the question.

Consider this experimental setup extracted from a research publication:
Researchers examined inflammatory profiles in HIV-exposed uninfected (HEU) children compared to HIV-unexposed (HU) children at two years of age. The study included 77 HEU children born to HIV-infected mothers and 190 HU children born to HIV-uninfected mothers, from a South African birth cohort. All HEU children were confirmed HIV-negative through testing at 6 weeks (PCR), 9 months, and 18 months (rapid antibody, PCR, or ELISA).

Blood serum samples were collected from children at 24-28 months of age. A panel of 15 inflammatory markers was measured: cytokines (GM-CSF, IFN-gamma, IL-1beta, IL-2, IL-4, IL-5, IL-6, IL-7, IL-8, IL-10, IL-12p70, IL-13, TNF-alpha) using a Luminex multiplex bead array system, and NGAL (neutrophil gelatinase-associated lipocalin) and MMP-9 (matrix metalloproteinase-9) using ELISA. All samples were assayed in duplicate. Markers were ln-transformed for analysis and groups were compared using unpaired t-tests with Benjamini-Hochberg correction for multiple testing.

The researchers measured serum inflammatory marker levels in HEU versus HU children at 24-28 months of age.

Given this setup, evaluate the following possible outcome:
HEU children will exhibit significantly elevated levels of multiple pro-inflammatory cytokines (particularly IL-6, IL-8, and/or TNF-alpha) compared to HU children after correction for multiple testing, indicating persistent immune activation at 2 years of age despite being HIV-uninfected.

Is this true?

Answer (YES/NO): NO